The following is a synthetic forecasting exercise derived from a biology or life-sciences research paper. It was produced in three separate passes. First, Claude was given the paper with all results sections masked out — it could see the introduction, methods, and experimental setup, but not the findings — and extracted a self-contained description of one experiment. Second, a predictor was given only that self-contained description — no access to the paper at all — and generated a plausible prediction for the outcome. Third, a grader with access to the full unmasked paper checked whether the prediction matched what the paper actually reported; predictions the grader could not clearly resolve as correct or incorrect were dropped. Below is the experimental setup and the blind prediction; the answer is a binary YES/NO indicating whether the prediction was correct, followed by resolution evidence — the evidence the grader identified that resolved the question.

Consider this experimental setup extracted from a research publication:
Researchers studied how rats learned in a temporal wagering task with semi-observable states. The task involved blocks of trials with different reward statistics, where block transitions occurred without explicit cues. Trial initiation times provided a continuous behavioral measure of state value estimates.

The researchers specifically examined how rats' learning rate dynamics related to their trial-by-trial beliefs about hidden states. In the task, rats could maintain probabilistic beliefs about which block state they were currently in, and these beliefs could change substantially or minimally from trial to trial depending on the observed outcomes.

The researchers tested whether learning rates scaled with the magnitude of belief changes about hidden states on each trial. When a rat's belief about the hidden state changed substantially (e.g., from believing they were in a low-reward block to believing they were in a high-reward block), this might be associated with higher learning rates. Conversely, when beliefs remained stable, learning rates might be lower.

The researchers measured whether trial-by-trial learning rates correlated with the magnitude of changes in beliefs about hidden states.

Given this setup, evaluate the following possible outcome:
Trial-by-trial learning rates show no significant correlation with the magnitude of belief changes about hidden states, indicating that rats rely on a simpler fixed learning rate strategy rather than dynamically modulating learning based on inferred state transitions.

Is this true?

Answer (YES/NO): NO